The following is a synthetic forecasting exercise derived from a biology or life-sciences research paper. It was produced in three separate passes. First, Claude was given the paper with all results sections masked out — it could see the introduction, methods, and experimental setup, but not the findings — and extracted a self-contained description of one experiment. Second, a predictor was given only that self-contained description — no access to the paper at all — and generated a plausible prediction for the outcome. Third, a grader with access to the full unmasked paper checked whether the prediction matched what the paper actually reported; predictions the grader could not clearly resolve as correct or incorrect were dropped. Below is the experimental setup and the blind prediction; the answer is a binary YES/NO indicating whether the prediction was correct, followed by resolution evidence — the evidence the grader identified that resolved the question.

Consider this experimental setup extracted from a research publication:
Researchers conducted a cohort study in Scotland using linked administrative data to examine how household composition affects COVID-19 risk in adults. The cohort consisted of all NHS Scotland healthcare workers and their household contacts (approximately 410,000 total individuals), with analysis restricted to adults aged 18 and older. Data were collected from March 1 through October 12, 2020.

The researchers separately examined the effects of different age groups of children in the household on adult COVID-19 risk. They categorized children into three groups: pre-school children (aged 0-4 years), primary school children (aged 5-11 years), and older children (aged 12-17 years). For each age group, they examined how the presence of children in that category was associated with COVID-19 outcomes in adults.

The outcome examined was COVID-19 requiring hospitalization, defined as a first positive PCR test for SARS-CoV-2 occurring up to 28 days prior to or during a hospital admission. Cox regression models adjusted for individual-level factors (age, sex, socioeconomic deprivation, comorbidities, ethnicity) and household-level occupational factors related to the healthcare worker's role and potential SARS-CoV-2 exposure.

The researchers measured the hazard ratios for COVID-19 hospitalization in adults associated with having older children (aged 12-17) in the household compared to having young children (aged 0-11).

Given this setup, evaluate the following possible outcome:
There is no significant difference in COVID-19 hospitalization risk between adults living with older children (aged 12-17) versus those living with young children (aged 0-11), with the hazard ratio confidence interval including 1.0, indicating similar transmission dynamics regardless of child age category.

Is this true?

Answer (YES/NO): NO